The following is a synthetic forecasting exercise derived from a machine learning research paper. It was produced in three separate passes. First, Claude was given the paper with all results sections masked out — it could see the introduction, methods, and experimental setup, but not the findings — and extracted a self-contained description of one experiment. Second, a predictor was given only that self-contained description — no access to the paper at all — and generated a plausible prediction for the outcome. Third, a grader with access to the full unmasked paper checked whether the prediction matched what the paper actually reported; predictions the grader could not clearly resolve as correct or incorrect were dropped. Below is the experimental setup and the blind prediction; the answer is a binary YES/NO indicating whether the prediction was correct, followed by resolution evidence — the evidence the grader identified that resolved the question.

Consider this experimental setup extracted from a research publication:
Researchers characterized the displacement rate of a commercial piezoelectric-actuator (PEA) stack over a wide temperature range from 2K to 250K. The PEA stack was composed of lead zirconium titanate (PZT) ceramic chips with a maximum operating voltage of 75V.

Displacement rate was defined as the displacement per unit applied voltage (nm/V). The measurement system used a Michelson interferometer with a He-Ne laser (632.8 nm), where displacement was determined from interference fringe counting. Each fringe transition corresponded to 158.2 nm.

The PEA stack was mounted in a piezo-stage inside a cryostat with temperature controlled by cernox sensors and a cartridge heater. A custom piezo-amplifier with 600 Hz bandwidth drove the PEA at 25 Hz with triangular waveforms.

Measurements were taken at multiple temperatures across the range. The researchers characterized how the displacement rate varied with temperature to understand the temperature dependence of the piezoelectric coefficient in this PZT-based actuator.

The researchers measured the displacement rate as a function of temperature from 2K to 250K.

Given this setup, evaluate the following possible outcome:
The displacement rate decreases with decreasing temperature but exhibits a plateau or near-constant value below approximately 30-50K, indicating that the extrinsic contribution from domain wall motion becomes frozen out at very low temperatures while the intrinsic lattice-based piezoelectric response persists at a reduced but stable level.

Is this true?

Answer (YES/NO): NO